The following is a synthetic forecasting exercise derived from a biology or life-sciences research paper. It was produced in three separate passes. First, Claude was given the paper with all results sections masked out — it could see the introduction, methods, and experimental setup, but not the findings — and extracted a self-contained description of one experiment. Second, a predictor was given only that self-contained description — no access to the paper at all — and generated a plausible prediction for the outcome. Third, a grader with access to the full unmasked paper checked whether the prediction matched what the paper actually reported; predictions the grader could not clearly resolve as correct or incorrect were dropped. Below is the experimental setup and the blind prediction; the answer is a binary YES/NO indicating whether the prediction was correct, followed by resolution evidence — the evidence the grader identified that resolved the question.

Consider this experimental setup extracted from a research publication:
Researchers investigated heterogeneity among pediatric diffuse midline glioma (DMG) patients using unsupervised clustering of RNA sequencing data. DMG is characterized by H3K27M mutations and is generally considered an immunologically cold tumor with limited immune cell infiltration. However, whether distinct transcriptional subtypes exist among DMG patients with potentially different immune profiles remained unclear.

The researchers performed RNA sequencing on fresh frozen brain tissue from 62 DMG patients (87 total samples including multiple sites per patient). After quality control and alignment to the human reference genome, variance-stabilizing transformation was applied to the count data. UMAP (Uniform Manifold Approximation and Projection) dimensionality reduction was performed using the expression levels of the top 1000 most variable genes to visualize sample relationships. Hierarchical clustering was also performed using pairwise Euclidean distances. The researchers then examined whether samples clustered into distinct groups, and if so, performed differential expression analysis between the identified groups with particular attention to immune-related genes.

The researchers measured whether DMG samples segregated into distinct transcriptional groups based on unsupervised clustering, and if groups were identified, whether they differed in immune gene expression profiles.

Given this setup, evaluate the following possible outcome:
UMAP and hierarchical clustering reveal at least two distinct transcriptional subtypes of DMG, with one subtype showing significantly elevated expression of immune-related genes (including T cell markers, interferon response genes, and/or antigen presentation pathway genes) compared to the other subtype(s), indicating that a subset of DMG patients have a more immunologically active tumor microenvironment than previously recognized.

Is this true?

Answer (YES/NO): NO